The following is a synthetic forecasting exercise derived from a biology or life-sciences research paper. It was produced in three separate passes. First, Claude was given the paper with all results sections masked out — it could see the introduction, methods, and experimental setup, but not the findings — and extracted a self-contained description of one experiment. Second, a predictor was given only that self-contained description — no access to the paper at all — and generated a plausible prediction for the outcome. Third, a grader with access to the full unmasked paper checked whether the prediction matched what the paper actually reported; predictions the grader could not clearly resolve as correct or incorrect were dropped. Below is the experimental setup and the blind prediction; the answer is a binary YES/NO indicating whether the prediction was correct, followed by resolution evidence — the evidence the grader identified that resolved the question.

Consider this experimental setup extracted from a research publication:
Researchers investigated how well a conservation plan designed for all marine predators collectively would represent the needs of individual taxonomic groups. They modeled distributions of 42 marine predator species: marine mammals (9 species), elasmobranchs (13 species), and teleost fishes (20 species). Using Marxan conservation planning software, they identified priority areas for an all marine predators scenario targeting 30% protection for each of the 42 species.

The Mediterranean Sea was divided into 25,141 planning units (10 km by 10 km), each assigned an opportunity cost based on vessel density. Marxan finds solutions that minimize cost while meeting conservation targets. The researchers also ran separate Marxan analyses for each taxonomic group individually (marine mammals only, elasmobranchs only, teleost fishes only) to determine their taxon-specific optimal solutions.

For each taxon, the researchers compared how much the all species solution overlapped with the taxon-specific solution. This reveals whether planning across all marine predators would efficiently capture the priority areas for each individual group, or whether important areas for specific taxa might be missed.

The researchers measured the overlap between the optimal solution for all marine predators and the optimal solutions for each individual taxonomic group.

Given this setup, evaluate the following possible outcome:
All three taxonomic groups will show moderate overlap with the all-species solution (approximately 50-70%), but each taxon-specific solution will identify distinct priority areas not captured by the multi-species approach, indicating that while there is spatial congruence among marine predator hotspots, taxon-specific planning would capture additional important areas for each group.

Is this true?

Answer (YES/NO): NO